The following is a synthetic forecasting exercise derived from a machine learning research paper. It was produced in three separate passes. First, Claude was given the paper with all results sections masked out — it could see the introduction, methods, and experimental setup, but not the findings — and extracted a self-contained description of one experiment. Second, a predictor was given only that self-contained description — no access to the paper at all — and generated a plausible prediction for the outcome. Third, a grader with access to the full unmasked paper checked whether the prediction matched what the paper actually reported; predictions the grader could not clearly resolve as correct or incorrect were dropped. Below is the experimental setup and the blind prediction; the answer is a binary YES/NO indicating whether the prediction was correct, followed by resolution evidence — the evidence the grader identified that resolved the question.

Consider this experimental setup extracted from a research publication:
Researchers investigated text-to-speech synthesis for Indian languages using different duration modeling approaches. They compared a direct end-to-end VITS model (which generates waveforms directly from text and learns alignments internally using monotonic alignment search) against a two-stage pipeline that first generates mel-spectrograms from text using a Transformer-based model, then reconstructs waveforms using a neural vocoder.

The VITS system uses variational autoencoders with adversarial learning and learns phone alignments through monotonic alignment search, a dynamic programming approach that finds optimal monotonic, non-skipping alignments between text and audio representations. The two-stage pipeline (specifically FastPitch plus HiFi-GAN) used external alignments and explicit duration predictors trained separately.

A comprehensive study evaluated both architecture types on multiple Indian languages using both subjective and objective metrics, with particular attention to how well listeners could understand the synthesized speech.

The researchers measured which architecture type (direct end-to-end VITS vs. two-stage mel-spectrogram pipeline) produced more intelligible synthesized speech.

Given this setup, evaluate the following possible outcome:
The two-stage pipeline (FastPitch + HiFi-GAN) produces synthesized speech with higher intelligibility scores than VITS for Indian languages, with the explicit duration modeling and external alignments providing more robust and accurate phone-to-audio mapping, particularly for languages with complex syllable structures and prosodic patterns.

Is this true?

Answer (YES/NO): YES